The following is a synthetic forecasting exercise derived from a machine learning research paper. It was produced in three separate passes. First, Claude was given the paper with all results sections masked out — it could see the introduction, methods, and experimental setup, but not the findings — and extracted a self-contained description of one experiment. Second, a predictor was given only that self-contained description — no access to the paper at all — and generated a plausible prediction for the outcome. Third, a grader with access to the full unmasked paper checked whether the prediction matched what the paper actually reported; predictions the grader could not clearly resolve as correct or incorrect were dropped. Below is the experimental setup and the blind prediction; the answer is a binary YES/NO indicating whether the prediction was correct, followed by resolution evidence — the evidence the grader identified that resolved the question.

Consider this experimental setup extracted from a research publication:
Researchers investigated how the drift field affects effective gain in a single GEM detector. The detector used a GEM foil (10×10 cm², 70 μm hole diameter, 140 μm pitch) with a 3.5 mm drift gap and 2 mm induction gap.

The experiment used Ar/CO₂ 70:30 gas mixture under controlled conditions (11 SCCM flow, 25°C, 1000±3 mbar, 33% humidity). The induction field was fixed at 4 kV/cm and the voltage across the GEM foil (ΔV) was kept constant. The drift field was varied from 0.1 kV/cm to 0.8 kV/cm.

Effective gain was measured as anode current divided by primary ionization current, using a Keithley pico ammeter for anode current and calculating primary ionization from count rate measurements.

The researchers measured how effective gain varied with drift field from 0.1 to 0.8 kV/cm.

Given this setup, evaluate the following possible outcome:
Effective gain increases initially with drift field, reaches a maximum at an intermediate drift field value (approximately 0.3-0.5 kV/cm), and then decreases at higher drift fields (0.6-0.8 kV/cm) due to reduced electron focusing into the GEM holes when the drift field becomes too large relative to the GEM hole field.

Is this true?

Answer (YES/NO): NO